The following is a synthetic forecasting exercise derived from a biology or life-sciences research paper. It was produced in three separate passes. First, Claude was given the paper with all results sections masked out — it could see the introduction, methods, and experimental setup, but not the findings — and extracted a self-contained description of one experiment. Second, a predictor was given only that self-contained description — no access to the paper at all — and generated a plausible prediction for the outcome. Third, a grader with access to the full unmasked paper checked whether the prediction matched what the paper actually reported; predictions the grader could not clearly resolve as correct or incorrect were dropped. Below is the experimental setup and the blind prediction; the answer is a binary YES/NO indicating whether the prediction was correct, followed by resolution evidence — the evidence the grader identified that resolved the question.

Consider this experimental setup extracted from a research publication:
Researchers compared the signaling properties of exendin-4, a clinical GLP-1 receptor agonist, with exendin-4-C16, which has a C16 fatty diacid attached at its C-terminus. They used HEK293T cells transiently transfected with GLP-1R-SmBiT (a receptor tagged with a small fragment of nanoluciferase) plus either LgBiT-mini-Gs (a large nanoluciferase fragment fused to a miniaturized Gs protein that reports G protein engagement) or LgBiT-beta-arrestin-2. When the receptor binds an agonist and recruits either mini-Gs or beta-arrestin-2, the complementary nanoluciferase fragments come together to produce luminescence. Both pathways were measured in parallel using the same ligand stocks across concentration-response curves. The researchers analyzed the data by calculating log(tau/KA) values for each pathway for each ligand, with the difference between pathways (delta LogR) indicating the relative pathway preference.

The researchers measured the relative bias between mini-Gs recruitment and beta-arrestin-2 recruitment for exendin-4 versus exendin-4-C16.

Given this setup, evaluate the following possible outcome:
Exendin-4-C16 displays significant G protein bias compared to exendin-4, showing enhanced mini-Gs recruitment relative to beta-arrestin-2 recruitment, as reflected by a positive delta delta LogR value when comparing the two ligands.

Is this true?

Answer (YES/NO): YES